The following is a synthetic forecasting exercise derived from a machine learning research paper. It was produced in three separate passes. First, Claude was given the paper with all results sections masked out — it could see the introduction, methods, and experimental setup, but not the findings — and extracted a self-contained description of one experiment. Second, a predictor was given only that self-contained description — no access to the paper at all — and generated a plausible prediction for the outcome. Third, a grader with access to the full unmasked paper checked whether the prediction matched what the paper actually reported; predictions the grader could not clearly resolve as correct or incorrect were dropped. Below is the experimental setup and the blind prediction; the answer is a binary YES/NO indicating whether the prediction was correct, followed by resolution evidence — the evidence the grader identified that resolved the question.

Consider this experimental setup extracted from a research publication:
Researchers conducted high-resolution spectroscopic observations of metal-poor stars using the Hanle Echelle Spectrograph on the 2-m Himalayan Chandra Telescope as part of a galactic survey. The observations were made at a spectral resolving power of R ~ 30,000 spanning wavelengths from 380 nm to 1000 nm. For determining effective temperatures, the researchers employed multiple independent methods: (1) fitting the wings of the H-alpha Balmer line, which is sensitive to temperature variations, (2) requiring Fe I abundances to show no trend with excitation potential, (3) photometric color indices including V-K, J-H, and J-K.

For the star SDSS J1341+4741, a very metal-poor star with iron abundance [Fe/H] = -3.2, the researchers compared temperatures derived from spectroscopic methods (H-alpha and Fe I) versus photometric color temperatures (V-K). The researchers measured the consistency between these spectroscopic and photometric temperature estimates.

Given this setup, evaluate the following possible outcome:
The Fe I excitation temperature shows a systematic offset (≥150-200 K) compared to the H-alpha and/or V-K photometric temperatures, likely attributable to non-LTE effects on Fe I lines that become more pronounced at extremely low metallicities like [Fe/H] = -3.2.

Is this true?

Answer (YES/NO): NO